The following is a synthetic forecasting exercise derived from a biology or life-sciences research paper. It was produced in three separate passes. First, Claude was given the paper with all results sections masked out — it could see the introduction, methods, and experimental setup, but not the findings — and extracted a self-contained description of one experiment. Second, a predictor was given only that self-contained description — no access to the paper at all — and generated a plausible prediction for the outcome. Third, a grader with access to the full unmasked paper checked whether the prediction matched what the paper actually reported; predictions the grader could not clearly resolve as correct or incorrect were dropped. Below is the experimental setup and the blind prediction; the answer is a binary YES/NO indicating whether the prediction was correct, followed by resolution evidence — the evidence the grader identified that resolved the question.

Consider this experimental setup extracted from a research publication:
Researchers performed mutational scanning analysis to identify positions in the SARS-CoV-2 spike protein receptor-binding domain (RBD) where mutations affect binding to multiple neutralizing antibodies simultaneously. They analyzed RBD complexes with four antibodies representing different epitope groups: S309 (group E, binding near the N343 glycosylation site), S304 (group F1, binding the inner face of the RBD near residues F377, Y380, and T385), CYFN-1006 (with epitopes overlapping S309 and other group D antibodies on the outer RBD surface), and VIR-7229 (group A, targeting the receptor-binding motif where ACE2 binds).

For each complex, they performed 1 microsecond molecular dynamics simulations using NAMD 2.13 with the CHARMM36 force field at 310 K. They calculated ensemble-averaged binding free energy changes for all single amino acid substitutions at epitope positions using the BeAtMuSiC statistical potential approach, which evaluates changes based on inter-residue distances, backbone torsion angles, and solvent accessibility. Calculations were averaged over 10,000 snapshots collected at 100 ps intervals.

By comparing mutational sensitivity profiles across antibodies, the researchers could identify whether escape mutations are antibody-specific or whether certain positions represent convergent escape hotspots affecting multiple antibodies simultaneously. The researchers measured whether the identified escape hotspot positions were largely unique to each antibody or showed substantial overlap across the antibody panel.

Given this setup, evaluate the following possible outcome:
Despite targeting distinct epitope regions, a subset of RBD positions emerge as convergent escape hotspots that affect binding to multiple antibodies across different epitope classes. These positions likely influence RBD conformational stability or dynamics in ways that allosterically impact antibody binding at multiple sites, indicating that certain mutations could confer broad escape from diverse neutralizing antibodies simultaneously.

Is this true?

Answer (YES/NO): NO